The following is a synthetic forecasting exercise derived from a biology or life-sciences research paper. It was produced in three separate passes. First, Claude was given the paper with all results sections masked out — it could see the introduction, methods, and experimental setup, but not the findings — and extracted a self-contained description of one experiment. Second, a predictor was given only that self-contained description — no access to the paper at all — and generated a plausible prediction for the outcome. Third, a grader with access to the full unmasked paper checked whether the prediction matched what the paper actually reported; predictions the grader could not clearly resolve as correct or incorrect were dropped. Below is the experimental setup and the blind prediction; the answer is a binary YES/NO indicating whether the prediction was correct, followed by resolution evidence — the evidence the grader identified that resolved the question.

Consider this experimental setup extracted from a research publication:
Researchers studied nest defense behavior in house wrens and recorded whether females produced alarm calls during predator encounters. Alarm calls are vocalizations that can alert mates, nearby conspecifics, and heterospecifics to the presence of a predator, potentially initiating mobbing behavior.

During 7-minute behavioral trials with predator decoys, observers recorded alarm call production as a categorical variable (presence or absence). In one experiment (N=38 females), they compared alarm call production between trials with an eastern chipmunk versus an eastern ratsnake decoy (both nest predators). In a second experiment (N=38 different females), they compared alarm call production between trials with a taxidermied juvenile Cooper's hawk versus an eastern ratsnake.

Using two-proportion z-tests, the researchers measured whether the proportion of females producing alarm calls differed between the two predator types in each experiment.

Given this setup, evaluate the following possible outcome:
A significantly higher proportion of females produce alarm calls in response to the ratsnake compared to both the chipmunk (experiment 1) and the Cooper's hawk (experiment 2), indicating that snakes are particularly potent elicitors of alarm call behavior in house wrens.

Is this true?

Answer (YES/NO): NO